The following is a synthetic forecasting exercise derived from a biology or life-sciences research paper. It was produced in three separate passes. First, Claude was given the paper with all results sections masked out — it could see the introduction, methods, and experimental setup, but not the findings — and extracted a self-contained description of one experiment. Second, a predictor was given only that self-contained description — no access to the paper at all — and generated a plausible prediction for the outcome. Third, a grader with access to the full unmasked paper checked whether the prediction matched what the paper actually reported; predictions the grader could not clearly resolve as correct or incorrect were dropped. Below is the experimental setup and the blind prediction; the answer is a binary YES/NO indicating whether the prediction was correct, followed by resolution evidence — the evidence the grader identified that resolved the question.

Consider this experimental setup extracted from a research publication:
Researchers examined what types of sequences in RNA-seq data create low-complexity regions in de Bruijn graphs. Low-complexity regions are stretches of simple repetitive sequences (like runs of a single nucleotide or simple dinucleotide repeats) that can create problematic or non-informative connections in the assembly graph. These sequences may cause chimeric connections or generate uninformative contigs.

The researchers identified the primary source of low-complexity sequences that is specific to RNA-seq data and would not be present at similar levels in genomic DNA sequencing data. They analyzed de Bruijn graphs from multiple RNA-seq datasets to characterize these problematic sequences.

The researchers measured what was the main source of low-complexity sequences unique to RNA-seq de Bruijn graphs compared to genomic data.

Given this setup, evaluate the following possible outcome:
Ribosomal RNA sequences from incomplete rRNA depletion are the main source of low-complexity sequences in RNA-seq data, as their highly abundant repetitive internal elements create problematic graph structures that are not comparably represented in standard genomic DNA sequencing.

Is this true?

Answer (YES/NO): NO